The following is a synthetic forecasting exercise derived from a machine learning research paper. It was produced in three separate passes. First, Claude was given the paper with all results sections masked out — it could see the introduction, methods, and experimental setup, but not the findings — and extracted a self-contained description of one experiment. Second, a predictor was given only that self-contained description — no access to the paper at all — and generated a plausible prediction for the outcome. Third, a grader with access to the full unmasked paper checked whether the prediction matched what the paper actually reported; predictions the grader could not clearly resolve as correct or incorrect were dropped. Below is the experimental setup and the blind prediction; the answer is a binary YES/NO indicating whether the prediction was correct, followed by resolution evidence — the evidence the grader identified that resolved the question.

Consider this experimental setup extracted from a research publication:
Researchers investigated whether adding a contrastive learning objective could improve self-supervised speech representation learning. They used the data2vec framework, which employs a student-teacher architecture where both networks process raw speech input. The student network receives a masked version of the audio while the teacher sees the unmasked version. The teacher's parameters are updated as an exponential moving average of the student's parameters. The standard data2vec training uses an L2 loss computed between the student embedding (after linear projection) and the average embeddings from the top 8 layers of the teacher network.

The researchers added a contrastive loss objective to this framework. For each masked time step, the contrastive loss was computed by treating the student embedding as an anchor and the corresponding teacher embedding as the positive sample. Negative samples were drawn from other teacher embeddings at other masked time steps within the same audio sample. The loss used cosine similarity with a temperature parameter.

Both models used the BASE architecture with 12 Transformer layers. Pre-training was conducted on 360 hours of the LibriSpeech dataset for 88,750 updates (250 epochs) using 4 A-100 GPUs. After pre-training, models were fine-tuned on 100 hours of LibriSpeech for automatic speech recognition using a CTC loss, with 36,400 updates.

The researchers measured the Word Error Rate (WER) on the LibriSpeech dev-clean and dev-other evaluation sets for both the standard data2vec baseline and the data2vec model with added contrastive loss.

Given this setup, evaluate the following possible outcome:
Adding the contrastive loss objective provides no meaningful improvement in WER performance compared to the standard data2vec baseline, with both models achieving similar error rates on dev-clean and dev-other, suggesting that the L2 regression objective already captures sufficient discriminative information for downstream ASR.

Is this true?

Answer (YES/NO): NO